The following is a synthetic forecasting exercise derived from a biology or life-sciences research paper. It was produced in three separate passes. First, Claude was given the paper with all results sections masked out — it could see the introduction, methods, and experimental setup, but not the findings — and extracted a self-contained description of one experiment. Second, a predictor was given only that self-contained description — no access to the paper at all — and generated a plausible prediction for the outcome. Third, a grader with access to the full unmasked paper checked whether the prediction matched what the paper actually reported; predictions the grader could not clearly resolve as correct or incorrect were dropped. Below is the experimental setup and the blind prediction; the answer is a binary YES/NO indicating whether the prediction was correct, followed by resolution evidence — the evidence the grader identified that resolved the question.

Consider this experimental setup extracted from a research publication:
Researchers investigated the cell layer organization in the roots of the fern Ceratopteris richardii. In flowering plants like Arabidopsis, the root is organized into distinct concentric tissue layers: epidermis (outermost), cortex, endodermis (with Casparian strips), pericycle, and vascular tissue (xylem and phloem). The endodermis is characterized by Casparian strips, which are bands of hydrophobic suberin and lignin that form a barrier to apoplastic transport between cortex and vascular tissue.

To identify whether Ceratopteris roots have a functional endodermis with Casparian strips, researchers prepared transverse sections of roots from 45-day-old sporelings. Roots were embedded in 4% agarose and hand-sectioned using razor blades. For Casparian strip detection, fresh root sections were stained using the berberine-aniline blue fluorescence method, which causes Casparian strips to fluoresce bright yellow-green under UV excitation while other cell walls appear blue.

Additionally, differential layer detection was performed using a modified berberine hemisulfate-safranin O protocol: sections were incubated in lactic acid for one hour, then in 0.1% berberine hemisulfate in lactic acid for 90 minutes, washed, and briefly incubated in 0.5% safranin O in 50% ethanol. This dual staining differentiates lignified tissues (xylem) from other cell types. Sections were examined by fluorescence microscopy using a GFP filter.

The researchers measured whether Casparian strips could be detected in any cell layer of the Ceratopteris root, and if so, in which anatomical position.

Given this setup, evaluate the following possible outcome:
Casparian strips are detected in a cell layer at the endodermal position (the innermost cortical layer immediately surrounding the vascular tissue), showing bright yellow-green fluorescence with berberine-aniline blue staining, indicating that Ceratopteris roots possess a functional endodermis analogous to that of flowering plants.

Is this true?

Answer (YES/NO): YES